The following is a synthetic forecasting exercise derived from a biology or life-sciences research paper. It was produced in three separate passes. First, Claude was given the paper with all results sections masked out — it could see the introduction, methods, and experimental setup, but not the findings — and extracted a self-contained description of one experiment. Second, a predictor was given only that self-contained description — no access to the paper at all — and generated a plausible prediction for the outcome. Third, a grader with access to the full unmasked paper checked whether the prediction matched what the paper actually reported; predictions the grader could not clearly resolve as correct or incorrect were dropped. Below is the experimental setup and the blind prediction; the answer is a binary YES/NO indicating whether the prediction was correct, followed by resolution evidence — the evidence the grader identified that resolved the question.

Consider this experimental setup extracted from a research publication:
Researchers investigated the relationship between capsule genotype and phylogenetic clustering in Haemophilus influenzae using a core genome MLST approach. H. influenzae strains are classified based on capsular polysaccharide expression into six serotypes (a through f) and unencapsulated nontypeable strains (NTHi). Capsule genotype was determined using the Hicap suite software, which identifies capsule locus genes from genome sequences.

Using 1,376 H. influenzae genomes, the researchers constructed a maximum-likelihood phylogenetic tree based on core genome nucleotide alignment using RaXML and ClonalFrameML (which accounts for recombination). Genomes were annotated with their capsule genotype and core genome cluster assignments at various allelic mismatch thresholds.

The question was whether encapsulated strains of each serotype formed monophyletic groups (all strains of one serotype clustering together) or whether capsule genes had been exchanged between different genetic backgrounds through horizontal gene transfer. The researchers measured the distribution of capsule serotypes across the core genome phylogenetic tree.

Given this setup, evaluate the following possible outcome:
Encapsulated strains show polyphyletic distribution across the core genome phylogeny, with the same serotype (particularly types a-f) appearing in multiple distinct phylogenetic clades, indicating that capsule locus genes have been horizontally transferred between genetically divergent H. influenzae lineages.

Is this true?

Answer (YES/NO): NO